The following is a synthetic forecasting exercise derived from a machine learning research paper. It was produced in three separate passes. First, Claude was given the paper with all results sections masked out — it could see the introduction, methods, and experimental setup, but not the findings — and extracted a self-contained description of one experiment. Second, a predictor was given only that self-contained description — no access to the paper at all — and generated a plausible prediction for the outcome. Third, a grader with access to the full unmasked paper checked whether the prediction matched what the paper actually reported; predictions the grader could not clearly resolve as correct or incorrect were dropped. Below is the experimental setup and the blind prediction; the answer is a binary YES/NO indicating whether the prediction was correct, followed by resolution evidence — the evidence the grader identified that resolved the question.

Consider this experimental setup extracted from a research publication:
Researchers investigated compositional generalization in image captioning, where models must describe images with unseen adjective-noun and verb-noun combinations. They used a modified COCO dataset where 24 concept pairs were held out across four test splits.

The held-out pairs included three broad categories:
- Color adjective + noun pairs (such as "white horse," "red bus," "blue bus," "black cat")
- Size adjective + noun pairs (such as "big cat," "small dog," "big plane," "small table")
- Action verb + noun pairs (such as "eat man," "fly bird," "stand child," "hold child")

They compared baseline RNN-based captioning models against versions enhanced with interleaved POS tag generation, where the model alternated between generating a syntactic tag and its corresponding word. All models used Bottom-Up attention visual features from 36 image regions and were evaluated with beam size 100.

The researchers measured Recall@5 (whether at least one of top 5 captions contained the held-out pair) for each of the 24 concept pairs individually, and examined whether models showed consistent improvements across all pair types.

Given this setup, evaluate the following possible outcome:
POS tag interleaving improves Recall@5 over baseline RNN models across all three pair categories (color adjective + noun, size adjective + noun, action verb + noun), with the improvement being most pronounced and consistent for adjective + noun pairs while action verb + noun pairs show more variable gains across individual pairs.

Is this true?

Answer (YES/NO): NO